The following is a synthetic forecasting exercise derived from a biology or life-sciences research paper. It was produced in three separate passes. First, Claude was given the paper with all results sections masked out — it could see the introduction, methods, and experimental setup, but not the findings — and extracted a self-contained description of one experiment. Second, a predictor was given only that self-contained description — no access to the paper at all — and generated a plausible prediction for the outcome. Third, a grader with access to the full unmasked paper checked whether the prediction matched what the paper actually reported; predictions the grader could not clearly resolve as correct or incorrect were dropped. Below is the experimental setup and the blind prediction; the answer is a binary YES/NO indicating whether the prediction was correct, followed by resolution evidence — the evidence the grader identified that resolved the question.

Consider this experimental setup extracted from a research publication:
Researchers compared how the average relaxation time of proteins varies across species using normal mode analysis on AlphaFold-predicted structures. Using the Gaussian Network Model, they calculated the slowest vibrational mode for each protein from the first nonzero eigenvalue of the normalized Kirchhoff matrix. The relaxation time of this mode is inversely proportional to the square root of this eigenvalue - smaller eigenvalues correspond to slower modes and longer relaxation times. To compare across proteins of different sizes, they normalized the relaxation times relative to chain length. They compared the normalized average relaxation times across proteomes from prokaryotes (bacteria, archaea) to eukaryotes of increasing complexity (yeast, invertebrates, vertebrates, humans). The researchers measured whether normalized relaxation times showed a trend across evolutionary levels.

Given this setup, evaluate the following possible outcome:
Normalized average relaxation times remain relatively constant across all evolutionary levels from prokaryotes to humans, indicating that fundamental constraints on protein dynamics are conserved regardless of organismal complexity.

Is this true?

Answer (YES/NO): NO